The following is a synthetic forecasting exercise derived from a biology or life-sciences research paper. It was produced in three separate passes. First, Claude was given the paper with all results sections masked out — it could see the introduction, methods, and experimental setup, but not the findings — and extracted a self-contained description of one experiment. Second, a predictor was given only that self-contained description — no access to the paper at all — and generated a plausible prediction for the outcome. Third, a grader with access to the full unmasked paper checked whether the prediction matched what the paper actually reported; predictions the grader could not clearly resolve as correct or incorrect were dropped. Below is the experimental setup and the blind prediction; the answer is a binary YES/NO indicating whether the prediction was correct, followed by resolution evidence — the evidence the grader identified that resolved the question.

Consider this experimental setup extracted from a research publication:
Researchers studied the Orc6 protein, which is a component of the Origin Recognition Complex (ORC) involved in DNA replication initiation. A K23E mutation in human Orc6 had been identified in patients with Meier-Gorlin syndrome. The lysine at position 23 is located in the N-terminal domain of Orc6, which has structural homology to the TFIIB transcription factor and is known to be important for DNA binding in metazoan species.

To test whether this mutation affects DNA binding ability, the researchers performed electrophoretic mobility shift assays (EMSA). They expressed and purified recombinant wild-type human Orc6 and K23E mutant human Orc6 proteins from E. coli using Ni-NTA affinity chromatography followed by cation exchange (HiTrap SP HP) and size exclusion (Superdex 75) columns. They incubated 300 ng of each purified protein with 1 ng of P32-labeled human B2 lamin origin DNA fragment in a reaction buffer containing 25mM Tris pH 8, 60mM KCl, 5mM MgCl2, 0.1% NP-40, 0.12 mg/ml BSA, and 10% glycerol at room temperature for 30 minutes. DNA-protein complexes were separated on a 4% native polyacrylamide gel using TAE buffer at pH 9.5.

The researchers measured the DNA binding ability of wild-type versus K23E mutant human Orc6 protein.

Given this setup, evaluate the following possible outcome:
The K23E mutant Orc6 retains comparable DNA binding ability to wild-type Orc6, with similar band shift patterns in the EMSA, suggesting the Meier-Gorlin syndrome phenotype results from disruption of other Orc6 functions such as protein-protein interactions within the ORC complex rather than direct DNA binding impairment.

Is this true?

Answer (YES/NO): NO